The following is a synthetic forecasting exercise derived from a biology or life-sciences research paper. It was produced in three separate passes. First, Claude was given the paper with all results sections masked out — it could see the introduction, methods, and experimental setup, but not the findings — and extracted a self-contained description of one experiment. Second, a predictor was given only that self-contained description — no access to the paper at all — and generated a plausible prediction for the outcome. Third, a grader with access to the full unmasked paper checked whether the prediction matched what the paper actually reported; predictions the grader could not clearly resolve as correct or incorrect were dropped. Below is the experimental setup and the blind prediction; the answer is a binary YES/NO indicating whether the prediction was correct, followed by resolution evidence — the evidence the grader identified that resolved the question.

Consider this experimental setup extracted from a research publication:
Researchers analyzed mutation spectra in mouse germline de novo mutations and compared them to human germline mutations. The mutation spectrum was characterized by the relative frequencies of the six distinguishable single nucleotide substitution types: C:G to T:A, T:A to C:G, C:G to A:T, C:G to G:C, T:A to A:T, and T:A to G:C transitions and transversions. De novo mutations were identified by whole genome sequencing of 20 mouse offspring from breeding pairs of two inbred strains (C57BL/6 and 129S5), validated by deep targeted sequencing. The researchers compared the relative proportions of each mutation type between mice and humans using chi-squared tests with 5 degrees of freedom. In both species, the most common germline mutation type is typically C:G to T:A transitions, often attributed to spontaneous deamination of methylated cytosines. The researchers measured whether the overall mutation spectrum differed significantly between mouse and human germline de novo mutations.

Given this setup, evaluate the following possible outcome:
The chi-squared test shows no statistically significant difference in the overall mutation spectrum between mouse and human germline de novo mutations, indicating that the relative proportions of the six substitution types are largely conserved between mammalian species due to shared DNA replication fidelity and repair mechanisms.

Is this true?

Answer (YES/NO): NO